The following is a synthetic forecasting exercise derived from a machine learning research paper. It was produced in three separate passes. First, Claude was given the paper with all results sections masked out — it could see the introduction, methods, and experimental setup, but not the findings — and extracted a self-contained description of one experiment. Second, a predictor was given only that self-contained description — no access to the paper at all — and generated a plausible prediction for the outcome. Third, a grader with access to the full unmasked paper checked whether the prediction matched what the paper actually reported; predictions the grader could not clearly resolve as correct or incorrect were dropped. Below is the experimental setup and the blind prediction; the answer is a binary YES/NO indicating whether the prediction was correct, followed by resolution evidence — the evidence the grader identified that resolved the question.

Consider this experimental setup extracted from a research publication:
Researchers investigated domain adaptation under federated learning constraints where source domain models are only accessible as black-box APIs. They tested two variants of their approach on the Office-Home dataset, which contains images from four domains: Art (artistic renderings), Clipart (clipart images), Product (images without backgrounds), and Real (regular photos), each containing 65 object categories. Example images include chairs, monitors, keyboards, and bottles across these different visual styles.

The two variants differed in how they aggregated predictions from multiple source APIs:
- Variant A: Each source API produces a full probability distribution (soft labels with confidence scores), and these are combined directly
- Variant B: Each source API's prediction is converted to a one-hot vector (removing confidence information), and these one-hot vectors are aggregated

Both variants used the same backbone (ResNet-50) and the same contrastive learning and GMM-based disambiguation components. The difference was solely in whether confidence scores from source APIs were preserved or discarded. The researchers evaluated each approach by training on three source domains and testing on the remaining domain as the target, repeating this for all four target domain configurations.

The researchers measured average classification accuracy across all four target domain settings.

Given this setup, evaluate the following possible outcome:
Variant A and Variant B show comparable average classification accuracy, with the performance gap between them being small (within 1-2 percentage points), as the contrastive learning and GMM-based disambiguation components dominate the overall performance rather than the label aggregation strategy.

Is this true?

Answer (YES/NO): YES